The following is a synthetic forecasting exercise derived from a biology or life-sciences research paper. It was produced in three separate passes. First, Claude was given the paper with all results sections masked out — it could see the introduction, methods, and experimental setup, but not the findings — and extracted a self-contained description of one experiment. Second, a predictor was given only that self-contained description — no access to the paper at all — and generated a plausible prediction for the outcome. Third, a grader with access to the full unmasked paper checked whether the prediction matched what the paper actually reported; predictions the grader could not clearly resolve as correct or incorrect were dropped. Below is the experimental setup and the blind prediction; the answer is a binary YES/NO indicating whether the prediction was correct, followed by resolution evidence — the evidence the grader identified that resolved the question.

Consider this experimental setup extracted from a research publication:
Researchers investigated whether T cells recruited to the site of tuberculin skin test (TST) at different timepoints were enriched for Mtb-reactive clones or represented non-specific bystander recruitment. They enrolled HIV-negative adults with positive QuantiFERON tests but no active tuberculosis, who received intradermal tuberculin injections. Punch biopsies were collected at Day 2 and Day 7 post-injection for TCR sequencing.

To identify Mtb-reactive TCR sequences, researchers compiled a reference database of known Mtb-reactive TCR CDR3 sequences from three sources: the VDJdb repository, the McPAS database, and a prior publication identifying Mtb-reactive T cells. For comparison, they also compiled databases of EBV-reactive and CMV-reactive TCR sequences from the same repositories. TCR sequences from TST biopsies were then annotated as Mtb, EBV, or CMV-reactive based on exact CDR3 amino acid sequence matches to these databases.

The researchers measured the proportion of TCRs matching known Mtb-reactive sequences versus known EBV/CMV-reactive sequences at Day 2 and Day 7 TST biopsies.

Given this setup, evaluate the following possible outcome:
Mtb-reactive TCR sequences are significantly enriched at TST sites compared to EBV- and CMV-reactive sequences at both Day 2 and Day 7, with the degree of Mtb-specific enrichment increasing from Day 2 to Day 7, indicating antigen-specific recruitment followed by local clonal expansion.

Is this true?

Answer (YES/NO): NO